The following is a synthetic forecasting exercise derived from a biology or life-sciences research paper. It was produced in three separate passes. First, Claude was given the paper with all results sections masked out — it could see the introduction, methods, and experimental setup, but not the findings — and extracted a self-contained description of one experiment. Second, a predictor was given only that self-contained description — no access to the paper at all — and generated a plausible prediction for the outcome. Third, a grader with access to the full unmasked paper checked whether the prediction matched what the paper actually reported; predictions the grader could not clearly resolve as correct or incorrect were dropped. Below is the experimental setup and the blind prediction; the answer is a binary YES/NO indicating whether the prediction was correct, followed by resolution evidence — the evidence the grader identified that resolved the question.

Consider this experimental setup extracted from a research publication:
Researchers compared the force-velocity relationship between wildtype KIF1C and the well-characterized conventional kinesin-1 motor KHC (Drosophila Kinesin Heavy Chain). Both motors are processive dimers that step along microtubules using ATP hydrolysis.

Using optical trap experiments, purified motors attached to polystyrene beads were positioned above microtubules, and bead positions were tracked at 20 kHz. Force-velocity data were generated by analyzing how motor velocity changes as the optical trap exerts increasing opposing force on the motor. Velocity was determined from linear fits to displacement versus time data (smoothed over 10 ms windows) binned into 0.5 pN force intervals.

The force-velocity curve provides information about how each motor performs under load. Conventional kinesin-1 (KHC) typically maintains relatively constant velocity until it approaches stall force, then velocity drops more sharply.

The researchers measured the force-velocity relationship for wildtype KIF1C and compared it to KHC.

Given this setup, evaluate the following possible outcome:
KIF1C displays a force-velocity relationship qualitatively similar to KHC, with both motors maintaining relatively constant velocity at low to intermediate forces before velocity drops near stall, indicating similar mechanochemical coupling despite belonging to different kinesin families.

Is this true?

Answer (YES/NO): NO